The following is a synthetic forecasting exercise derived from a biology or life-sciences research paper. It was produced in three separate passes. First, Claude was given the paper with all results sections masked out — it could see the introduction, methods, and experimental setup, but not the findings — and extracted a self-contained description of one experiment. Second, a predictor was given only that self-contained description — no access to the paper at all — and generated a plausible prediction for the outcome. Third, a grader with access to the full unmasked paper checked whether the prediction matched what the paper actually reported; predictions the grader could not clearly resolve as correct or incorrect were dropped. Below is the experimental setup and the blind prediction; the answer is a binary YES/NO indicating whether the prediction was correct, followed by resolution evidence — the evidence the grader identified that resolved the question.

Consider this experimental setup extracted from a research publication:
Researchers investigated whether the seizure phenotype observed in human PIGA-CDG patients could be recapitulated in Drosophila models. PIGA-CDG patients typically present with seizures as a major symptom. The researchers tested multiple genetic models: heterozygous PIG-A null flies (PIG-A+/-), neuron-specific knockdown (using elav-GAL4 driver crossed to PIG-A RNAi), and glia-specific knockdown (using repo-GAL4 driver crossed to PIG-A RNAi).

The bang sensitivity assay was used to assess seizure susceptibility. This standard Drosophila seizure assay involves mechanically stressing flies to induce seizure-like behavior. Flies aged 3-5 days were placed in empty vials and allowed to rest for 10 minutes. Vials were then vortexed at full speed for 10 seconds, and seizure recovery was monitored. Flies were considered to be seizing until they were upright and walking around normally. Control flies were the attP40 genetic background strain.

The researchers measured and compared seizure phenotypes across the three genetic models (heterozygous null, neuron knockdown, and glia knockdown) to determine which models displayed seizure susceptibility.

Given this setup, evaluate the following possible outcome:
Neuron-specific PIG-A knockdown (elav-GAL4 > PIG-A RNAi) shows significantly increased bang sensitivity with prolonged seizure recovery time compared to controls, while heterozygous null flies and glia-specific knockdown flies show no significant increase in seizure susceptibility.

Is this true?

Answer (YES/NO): NO